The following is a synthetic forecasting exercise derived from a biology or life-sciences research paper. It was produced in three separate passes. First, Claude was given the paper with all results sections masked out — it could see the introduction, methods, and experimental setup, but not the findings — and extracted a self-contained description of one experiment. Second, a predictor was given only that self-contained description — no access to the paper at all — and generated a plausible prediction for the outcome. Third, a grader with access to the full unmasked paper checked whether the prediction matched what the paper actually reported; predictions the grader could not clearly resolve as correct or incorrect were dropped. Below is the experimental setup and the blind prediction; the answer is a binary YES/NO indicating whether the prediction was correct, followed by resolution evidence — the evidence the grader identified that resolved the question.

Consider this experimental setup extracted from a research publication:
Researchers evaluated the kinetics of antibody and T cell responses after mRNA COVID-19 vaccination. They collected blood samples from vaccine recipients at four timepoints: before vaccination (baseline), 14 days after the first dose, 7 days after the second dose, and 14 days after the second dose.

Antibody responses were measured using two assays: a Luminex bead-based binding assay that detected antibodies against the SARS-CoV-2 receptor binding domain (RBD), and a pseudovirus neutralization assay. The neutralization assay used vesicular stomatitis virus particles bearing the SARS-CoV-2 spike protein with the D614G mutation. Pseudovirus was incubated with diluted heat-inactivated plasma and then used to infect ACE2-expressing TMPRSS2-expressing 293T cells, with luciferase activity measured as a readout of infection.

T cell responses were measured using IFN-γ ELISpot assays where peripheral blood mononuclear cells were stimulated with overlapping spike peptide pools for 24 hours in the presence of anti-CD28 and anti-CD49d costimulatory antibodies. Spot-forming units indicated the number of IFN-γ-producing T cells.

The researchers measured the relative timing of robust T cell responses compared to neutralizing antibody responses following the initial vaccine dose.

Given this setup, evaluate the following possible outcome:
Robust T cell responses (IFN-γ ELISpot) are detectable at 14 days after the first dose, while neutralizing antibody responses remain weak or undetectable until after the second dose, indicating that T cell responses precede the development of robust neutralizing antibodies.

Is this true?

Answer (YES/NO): NO